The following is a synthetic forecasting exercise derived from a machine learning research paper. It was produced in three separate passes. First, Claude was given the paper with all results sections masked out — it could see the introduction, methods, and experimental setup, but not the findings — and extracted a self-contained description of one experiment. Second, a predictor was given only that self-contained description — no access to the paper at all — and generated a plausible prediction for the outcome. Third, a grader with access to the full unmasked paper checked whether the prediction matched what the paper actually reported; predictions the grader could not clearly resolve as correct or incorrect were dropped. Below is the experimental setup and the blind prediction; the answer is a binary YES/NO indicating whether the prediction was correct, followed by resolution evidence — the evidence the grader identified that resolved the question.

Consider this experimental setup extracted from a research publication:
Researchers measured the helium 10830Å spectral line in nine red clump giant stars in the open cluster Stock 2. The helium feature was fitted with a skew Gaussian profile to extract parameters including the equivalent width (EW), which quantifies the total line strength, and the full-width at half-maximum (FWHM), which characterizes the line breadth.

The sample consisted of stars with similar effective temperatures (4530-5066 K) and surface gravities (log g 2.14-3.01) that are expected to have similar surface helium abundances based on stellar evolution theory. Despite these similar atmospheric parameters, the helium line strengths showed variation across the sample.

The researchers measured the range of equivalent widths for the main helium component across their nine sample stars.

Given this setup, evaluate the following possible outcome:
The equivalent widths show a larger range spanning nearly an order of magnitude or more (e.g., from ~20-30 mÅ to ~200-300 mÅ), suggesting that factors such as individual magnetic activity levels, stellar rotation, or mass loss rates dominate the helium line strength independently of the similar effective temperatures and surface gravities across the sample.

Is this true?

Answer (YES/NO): NO